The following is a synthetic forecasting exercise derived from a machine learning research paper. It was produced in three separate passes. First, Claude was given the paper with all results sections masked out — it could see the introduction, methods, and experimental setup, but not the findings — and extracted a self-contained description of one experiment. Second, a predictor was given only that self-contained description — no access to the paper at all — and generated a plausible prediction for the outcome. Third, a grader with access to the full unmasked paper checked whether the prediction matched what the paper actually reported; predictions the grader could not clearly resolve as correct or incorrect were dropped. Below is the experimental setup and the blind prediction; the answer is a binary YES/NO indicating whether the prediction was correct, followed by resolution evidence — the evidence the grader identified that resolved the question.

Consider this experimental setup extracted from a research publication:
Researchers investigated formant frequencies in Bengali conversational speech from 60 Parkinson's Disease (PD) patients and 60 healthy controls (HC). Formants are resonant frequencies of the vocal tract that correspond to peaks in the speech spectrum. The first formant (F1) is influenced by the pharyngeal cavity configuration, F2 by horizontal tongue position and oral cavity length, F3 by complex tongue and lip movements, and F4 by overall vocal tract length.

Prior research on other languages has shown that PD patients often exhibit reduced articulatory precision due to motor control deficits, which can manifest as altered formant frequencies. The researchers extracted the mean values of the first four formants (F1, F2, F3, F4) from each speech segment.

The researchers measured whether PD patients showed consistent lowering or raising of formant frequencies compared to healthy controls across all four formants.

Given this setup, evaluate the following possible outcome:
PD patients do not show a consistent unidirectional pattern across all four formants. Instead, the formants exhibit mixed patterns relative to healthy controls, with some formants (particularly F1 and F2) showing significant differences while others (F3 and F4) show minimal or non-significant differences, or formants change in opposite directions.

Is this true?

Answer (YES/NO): YES